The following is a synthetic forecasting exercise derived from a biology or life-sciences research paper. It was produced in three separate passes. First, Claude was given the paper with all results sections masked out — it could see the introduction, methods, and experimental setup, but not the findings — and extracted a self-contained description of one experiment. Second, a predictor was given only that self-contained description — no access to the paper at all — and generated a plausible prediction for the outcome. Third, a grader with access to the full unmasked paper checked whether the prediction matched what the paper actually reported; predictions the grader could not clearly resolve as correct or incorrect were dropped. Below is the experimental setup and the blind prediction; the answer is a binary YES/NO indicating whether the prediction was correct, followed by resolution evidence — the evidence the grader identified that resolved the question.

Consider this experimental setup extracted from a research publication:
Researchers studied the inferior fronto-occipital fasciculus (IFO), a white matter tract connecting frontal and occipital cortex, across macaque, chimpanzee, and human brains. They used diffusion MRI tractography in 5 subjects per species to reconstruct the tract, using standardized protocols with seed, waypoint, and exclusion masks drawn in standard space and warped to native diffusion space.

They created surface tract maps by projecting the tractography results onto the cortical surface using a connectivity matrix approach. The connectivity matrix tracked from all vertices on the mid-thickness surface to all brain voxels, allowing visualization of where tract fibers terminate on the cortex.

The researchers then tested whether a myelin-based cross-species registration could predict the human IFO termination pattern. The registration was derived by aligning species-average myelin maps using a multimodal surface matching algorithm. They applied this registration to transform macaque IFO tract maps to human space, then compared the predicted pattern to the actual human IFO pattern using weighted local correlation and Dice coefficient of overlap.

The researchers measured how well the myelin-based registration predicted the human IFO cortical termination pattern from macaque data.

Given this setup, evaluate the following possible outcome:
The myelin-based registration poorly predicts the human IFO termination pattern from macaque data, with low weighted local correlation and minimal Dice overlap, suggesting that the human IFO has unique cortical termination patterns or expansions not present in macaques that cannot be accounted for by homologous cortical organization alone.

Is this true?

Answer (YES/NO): NO